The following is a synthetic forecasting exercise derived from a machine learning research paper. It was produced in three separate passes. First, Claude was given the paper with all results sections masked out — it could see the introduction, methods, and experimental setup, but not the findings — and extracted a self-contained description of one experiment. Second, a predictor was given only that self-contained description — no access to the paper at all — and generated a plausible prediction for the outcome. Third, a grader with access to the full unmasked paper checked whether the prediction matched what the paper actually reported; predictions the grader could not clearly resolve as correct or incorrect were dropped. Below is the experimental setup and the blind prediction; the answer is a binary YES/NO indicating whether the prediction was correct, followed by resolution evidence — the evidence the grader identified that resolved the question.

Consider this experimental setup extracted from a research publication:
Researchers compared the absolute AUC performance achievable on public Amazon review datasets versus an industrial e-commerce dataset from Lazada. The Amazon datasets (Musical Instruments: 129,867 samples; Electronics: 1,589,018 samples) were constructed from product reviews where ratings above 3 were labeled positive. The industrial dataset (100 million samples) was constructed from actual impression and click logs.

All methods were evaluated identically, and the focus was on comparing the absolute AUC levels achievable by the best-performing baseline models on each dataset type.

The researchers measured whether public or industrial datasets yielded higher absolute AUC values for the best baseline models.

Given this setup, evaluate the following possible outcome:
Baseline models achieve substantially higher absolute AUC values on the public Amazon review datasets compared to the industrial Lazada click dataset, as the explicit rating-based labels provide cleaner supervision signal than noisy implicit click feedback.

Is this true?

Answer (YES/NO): NO